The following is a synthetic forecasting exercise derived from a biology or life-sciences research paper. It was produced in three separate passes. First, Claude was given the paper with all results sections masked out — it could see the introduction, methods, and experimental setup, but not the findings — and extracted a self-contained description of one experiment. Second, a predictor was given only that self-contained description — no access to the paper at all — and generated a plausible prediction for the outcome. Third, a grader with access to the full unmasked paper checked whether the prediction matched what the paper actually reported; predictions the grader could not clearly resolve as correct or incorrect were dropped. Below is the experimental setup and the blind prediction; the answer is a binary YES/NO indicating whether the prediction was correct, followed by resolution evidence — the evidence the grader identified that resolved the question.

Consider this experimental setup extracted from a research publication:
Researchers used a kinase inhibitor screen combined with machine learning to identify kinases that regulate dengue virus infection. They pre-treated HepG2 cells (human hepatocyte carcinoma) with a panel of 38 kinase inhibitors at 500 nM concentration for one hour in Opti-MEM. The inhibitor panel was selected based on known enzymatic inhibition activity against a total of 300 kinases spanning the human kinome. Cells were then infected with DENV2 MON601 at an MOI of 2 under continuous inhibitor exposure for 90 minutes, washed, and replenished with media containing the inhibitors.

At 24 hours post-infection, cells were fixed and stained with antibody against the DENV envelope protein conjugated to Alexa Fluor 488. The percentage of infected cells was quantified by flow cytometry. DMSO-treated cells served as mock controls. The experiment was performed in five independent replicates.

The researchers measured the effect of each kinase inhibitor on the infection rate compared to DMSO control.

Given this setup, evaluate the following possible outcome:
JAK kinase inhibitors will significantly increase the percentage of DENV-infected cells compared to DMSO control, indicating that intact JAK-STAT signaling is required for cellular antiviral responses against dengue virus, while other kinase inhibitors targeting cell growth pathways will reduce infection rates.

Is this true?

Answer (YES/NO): NO